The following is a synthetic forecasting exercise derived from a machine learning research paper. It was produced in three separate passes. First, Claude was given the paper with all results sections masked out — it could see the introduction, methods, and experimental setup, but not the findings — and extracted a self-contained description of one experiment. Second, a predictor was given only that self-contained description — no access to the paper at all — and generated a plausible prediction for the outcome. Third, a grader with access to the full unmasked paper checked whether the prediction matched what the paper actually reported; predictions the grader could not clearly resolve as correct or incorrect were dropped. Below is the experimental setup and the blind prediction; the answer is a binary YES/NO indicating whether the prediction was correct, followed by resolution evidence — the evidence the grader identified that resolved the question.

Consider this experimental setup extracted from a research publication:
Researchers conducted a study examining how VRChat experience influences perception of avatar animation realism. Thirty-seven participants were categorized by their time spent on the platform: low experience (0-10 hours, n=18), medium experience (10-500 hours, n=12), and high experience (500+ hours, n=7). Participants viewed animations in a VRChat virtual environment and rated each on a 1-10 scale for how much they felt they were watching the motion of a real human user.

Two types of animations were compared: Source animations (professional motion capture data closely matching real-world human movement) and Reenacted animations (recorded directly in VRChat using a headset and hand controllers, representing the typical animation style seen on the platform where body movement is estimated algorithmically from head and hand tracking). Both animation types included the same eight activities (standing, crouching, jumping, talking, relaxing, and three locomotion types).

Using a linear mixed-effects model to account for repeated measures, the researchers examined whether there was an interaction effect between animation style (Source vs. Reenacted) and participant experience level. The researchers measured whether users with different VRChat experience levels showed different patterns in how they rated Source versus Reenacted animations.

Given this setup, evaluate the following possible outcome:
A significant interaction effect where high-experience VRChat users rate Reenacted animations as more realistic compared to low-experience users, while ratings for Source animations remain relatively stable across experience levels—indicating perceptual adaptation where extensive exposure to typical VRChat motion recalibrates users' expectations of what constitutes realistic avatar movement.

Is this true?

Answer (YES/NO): NO